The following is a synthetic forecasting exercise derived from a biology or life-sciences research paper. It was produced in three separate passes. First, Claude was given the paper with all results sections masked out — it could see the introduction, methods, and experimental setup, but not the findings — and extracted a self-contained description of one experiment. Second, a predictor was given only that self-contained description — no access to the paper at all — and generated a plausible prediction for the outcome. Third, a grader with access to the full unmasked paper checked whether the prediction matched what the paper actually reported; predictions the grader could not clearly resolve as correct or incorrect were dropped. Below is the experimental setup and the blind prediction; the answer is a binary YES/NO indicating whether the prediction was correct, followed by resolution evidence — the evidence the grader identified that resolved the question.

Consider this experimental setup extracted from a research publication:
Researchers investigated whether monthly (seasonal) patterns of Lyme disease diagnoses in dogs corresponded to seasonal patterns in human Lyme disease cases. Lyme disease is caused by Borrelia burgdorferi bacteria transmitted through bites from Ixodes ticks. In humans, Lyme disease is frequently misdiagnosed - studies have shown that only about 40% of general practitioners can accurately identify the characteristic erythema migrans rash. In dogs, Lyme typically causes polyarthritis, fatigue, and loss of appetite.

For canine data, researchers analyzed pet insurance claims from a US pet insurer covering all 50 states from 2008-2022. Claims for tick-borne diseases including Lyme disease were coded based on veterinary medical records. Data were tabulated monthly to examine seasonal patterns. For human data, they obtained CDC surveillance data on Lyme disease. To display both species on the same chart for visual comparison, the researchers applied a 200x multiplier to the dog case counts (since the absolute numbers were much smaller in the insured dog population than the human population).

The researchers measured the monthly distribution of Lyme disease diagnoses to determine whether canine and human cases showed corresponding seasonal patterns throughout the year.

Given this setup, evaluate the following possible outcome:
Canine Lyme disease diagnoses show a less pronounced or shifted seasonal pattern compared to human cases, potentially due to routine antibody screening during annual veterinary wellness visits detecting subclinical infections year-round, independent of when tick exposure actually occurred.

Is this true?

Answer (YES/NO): YES